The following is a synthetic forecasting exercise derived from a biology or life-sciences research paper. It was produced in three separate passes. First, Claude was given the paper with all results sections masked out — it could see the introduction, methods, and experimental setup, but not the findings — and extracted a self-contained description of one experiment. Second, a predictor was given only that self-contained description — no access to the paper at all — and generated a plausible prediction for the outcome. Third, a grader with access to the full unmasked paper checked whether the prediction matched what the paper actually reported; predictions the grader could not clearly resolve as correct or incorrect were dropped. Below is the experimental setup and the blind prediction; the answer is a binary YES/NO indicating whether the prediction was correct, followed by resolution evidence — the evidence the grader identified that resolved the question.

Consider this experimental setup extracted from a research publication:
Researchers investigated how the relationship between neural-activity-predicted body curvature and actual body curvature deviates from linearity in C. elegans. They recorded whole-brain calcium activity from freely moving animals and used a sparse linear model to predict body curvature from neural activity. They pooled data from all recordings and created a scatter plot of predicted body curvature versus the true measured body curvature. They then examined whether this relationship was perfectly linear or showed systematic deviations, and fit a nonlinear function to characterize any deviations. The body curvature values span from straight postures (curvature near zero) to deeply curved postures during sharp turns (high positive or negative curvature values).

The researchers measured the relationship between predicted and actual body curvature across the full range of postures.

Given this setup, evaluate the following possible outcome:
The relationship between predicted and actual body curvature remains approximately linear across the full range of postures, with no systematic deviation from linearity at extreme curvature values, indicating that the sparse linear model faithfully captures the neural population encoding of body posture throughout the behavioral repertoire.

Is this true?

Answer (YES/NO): NO